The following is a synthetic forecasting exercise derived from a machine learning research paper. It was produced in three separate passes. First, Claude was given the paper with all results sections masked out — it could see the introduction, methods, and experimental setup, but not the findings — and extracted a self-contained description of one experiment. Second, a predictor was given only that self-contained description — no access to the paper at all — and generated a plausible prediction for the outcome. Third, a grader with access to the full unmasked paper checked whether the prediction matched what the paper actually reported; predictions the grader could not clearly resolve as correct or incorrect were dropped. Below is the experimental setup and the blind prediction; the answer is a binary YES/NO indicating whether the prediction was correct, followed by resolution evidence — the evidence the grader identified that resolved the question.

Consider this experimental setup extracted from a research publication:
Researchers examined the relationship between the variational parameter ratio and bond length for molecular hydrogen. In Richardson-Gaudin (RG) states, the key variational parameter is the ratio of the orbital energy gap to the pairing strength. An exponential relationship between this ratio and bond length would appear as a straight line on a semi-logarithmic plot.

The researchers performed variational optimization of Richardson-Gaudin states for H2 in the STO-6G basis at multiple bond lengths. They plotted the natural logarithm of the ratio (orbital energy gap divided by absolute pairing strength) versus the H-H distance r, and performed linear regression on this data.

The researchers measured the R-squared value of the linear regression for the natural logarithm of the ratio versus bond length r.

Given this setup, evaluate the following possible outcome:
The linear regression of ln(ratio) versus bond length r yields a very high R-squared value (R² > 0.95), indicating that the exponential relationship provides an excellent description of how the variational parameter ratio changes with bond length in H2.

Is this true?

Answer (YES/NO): YES